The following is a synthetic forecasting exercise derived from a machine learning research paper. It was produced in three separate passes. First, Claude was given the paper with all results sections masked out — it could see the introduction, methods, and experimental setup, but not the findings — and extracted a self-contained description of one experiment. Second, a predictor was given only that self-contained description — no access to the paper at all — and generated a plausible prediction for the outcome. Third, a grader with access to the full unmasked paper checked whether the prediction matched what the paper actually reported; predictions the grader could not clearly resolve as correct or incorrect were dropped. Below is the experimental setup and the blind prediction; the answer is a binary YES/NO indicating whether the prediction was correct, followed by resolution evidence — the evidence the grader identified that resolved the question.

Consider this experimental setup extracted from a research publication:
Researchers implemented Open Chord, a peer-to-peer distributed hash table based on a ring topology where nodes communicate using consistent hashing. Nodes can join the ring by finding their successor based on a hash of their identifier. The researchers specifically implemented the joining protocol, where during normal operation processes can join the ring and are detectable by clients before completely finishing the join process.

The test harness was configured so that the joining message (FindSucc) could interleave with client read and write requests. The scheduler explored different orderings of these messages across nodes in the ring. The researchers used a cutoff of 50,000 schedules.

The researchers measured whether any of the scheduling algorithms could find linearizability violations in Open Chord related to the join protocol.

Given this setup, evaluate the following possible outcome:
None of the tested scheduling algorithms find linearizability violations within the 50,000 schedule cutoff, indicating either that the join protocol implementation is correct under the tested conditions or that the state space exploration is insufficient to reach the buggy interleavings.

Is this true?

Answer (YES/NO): NO